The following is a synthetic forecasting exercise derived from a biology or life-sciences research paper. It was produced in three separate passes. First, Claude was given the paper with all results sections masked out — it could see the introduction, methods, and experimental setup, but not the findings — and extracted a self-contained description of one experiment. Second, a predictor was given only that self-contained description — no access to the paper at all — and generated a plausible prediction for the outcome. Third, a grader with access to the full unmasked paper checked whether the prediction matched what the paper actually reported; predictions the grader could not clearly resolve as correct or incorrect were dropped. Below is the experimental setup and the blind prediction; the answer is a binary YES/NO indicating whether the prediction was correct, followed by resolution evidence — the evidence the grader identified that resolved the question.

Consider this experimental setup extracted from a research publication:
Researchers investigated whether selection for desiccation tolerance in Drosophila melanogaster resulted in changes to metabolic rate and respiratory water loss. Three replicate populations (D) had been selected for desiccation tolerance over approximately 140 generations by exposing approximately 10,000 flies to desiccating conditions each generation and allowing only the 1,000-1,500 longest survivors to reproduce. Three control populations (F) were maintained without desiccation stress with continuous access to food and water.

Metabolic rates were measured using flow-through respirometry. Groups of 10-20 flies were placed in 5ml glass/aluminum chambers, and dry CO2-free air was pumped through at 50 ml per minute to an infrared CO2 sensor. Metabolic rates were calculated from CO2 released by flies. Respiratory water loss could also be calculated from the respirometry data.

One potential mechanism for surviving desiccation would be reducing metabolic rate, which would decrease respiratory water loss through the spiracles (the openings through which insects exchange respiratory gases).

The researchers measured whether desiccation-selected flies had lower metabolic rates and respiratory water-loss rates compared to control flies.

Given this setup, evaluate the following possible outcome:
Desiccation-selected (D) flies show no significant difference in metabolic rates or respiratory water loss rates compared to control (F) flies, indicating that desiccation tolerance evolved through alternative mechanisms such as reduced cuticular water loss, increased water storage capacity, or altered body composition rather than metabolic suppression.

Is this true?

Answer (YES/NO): YES